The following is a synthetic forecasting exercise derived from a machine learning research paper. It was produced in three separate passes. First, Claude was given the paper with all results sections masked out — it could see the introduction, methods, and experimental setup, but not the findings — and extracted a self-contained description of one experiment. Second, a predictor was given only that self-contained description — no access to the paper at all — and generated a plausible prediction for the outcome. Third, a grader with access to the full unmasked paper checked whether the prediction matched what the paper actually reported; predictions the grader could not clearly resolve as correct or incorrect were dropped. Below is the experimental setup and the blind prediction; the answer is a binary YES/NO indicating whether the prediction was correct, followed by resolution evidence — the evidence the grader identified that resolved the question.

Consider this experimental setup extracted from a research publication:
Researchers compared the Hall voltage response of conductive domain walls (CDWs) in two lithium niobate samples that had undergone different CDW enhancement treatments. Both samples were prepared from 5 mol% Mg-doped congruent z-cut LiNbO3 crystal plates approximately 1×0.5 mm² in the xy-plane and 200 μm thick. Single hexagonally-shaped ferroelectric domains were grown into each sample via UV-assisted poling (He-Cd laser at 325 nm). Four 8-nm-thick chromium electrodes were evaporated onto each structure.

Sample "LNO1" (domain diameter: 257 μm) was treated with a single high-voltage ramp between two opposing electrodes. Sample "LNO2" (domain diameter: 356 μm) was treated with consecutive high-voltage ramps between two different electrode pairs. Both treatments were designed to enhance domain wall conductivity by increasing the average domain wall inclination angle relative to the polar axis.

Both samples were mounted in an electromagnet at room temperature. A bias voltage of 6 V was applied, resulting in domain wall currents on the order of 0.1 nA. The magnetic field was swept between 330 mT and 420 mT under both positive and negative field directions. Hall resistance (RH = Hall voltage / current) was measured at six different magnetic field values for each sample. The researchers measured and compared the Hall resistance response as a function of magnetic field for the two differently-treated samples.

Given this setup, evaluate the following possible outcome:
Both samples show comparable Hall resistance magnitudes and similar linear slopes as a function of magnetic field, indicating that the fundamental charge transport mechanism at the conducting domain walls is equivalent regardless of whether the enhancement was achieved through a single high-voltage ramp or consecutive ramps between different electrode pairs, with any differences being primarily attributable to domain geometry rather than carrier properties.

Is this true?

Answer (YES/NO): NO